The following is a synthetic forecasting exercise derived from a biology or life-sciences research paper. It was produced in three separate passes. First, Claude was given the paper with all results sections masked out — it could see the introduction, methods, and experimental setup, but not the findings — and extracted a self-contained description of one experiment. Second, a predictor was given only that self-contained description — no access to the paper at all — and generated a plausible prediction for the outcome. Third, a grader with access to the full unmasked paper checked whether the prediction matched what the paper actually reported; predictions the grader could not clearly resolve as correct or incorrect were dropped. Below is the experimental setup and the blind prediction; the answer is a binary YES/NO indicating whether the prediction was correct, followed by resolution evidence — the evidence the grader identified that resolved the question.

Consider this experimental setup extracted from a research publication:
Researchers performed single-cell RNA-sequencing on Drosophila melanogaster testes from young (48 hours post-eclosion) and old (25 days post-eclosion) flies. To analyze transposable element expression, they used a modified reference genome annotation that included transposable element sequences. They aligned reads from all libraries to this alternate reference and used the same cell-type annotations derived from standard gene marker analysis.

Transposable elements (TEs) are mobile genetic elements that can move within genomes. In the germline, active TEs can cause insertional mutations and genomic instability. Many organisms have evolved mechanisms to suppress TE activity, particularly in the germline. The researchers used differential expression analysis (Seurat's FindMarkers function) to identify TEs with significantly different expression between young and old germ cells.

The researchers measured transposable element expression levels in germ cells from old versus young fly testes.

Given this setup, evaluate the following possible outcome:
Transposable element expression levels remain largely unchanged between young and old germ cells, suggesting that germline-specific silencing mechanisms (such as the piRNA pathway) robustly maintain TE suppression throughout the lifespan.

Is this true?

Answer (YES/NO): NO